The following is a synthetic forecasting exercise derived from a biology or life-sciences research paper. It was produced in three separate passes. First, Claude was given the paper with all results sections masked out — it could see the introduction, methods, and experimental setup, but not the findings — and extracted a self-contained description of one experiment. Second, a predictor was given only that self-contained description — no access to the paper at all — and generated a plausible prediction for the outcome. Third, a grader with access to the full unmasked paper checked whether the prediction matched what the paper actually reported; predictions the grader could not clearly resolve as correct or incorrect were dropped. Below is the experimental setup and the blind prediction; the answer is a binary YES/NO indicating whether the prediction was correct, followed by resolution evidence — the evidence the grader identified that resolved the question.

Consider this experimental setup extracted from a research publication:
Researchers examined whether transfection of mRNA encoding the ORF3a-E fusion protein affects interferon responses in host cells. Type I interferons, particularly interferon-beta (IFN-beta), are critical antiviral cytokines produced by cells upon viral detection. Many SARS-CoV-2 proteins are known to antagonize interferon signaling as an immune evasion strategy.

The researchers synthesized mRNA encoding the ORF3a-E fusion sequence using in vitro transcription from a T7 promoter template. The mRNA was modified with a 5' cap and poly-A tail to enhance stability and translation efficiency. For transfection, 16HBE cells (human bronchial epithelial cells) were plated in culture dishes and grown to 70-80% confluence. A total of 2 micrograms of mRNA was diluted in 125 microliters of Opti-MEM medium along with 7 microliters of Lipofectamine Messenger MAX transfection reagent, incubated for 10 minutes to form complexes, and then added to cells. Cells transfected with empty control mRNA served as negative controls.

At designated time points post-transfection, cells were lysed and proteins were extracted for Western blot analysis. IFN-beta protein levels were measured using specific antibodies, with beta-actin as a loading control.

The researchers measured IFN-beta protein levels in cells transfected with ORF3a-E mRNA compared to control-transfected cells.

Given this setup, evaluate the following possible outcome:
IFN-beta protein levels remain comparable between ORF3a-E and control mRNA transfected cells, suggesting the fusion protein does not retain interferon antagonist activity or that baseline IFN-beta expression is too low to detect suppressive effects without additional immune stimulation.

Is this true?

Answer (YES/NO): NO